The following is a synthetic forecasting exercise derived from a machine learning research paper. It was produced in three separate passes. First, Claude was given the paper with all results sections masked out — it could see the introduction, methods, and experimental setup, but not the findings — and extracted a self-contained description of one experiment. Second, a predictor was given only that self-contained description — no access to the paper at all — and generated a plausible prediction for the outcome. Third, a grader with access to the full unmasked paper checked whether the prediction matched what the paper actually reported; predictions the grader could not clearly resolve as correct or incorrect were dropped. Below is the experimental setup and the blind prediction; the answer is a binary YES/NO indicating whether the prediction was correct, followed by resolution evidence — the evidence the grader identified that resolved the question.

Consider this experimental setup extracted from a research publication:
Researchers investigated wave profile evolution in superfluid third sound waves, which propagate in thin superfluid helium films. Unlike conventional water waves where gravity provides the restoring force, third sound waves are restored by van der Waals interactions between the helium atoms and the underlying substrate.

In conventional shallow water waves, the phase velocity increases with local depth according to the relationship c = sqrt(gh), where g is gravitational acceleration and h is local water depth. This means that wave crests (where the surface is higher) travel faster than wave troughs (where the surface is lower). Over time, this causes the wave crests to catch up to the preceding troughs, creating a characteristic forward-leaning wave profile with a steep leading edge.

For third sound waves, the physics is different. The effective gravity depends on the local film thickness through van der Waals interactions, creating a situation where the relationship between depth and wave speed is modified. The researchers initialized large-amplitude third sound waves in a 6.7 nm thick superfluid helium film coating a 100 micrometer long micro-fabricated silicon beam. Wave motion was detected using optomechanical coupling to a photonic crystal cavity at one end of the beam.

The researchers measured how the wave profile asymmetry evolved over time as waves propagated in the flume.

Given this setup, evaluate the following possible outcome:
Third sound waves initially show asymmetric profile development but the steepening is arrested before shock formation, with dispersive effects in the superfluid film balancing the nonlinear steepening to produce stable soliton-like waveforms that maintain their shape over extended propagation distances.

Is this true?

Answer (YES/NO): NO